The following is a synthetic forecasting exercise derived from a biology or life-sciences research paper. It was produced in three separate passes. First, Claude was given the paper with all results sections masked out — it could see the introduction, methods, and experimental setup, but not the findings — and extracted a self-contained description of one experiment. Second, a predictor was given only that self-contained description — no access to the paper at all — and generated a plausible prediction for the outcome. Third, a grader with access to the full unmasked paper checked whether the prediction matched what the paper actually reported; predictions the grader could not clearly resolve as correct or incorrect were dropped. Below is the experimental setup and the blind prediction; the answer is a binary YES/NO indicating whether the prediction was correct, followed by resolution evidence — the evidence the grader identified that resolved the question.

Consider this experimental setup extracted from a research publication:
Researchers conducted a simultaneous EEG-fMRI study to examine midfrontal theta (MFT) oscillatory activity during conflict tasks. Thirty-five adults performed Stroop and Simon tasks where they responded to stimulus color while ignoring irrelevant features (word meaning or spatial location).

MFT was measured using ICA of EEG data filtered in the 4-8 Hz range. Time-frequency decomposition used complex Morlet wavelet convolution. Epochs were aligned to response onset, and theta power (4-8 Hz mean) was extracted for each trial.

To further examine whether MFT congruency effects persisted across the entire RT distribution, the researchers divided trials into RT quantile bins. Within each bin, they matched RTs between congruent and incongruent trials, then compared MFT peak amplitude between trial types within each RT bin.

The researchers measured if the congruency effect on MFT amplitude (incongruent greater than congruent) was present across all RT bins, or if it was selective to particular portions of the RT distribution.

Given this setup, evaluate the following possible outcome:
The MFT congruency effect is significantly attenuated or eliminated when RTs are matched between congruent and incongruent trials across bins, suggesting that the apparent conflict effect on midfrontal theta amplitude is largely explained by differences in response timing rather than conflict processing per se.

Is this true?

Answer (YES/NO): NO